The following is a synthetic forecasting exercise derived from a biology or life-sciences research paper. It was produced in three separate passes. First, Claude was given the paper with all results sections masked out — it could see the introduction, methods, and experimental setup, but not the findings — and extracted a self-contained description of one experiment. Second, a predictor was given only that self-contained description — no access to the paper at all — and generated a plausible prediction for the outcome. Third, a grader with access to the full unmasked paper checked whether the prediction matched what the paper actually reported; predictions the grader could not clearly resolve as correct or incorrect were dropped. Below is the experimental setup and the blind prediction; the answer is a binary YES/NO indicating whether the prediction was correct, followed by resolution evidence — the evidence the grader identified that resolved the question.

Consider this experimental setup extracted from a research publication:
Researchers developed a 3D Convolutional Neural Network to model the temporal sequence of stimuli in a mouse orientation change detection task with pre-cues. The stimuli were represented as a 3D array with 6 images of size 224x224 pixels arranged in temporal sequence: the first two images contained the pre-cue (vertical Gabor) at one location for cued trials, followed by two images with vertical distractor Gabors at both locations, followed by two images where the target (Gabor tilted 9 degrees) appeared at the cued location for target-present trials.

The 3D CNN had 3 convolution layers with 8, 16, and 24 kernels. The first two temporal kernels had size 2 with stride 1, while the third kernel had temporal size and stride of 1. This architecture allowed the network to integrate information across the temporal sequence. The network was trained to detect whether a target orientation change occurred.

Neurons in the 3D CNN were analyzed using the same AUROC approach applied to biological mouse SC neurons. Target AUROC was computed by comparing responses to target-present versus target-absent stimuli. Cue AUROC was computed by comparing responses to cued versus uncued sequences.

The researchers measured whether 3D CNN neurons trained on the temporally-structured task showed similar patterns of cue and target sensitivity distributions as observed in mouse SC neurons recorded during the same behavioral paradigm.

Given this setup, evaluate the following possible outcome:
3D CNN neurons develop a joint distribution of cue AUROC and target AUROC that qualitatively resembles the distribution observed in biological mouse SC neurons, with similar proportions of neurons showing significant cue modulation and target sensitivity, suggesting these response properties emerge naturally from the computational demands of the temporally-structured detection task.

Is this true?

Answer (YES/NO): NO